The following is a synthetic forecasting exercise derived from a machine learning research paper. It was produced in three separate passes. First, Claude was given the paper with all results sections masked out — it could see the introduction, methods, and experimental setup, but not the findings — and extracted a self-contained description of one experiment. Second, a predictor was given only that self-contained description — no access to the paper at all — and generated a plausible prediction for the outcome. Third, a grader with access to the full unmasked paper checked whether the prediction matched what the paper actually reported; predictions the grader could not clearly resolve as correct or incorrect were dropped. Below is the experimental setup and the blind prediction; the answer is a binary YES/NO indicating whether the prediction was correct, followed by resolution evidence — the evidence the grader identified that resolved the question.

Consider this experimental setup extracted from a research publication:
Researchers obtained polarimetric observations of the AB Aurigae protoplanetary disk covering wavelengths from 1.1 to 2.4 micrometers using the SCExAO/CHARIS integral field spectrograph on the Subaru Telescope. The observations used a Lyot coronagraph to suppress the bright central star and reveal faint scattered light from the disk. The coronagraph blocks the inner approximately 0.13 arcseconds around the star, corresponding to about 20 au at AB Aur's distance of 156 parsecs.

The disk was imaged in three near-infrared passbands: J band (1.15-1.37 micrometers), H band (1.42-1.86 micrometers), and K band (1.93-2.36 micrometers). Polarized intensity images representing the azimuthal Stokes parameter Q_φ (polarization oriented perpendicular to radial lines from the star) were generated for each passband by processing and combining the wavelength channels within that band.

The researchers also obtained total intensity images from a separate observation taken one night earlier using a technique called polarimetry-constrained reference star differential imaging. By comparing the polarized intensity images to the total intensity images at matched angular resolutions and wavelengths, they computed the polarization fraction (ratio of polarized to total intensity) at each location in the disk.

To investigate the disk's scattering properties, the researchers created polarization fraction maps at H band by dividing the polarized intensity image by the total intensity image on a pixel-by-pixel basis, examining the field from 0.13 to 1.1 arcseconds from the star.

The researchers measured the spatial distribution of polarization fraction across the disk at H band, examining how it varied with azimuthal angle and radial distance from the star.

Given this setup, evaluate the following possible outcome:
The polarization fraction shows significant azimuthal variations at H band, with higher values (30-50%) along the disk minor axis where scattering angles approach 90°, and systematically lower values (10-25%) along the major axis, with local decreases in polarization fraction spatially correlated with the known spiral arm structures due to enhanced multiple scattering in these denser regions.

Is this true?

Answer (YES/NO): NO